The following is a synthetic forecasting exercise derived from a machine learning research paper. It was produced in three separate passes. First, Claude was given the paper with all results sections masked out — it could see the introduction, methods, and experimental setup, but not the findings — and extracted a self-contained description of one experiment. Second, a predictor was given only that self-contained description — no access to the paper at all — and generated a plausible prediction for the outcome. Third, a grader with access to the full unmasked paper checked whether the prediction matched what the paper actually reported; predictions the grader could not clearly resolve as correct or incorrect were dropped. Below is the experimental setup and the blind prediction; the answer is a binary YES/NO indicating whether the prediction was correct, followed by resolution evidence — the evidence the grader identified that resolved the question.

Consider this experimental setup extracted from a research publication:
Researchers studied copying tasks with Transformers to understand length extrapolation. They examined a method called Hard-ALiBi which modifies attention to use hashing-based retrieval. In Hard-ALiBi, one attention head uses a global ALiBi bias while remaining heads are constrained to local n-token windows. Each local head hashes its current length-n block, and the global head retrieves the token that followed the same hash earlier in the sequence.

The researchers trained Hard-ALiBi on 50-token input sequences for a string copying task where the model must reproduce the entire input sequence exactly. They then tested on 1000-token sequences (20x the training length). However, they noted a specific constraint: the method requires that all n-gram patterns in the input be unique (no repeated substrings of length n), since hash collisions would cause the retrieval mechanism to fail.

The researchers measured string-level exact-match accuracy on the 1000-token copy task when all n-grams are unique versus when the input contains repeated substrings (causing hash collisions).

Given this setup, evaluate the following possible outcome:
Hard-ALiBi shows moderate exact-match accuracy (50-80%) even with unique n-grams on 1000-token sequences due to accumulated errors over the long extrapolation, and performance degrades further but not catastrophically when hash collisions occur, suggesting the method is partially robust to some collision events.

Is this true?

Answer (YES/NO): NO